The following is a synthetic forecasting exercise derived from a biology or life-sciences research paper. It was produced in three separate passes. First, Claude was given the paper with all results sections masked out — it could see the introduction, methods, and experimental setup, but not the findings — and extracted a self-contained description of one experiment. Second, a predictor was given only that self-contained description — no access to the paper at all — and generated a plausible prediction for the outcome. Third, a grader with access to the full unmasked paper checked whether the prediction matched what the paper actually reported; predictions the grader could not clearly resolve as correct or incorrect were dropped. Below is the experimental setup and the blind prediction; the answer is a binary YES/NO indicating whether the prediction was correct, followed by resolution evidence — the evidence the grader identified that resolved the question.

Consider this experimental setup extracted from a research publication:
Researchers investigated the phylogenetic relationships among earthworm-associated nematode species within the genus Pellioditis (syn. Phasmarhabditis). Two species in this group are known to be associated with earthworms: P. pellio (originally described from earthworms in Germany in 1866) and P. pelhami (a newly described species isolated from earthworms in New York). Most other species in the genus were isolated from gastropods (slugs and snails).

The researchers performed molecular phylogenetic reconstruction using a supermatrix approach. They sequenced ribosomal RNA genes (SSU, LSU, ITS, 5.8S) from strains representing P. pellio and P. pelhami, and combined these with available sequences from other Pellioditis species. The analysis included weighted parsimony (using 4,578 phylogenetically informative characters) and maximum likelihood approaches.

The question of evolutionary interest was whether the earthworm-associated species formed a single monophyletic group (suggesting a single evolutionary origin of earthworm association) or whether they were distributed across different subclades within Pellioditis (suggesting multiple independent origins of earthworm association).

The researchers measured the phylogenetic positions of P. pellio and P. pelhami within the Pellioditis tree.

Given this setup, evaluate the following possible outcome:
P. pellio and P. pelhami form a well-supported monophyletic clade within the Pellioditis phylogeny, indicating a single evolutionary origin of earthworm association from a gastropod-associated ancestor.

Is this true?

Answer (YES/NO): NO